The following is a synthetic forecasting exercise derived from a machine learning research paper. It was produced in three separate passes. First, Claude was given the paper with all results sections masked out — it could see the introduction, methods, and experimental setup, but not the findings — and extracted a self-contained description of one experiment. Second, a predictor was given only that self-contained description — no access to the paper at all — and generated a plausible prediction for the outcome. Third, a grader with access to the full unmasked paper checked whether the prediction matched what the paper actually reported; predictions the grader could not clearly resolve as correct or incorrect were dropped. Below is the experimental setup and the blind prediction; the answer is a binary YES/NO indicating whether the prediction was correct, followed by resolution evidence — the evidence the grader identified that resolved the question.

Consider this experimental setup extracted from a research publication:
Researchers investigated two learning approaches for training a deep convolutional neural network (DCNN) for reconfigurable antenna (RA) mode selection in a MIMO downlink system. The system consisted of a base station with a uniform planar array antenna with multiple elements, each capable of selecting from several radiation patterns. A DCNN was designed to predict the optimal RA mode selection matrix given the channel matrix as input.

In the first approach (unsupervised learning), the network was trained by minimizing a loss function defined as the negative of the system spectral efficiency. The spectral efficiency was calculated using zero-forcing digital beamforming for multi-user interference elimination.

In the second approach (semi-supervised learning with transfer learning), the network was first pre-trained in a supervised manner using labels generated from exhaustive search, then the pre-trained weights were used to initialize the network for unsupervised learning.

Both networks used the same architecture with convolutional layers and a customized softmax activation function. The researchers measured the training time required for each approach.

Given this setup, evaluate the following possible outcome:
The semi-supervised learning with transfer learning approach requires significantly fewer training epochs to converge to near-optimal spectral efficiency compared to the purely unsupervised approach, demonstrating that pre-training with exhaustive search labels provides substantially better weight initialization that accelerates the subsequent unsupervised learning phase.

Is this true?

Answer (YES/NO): YES